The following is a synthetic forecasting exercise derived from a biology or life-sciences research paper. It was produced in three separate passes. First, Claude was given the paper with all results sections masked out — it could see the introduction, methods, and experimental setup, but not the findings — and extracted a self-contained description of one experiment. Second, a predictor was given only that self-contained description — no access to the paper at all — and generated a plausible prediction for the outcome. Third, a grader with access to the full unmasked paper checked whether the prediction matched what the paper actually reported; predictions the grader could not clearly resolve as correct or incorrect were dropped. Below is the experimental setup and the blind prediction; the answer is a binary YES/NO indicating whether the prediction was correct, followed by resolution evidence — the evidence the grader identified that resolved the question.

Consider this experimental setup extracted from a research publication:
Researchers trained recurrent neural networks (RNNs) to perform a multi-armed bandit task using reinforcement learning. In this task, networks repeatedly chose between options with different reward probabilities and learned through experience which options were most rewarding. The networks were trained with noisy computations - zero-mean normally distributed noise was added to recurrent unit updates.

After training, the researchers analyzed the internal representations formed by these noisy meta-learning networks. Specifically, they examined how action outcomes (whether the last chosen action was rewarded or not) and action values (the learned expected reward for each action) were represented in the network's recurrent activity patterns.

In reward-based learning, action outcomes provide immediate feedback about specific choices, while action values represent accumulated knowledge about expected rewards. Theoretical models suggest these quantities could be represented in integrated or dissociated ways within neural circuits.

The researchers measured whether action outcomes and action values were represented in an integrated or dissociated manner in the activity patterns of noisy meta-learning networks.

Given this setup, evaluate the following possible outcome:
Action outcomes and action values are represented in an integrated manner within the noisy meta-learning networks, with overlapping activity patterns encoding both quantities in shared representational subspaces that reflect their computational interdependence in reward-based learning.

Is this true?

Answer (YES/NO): NO